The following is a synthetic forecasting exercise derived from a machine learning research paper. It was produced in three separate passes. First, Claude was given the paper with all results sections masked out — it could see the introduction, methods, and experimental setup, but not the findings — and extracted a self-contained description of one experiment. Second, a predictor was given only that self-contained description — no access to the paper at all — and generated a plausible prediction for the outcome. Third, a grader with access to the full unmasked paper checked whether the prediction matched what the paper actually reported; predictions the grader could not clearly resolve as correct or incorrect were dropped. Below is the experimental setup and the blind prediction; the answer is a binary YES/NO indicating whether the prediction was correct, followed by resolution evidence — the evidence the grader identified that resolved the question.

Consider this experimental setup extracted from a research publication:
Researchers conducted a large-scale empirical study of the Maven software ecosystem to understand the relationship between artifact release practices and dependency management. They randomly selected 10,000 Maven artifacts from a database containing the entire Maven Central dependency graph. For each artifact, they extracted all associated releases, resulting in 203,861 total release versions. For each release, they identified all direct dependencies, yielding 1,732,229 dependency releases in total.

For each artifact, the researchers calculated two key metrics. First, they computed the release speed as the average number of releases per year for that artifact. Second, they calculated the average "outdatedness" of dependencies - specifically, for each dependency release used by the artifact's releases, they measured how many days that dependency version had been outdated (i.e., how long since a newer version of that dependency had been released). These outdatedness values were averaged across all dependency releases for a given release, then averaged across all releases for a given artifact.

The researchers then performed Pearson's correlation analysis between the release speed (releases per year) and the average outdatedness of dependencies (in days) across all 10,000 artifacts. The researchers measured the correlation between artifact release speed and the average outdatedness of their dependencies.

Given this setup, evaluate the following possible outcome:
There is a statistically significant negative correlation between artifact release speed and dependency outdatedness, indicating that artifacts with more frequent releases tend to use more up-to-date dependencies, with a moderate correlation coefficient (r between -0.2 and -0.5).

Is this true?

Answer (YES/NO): YES